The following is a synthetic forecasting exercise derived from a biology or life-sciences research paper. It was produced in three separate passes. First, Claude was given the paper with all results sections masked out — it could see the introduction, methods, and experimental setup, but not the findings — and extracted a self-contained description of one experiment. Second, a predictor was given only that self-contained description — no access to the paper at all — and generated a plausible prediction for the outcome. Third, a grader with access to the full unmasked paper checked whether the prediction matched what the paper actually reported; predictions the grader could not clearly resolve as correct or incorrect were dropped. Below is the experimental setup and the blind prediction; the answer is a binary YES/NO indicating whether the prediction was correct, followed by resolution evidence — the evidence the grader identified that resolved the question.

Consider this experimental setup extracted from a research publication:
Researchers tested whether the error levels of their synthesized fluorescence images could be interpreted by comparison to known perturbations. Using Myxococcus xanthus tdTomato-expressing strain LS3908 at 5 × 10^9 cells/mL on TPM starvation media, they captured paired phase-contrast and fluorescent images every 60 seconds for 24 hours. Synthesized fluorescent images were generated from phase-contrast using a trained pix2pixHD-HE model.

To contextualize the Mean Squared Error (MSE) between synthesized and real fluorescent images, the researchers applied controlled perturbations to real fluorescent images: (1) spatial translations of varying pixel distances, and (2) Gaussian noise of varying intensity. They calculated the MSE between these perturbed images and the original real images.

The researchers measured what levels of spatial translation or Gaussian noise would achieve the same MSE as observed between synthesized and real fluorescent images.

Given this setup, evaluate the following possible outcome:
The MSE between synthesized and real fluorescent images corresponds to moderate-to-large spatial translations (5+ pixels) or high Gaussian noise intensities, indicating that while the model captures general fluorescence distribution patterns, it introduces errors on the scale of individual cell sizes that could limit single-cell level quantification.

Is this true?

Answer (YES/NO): YES